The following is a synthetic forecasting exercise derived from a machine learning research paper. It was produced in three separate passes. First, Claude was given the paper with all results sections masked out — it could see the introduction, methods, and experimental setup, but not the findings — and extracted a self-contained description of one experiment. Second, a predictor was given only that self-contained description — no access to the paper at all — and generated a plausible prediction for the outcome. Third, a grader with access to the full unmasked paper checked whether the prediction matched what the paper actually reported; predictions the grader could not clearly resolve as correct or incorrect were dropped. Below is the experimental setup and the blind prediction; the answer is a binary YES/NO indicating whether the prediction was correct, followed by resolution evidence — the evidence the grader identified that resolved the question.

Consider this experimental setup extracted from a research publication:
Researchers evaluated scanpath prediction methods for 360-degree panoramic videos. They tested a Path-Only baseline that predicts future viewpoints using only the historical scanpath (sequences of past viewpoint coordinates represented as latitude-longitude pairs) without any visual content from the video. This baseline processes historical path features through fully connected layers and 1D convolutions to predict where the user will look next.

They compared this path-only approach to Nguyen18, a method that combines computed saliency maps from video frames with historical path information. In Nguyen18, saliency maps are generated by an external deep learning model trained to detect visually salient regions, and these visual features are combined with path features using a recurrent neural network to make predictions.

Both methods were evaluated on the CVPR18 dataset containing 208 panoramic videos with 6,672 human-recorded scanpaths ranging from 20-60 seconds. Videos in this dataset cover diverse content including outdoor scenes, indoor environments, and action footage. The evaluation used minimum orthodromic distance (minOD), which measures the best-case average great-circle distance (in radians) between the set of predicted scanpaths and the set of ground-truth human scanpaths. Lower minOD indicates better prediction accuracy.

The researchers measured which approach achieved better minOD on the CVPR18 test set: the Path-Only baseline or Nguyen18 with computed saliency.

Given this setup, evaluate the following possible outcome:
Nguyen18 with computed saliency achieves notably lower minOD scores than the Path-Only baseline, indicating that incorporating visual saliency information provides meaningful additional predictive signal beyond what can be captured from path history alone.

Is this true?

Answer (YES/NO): NO